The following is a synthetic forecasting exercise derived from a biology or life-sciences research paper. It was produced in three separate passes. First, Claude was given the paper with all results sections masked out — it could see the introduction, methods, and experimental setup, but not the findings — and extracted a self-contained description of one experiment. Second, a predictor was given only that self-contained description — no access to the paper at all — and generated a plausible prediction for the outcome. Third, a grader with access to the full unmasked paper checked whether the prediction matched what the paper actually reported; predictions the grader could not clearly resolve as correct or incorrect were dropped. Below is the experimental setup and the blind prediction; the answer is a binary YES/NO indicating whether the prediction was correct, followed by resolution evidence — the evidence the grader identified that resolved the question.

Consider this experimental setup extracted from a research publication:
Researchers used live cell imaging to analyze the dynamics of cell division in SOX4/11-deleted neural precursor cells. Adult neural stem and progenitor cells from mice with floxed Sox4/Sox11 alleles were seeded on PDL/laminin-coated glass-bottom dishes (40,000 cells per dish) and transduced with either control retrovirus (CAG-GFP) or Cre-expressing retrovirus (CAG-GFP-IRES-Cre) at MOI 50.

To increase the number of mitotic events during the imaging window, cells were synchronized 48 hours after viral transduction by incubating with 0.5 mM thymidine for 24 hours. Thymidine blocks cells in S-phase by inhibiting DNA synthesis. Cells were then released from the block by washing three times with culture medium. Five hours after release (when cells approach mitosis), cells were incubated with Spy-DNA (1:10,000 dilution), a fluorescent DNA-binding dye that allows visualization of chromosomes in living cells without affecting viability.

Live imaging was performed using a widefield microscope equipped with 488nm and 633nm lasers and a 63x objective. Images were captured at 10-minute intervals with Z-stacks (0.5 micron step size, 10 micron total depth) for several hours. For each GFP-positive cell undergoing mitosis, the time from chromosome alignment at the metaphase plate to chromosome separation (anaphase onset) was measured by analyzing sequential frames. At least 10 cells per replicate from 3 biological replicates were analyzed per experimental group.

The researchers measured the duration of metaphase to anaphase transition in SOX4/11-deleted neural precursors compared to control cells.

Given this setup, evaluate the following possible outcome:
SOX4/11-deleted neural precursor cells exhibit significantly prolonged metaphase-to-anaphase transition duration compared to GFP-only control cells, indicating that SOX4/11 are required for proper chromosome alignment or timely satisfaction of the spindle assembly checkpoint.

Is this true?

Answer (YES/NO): YES